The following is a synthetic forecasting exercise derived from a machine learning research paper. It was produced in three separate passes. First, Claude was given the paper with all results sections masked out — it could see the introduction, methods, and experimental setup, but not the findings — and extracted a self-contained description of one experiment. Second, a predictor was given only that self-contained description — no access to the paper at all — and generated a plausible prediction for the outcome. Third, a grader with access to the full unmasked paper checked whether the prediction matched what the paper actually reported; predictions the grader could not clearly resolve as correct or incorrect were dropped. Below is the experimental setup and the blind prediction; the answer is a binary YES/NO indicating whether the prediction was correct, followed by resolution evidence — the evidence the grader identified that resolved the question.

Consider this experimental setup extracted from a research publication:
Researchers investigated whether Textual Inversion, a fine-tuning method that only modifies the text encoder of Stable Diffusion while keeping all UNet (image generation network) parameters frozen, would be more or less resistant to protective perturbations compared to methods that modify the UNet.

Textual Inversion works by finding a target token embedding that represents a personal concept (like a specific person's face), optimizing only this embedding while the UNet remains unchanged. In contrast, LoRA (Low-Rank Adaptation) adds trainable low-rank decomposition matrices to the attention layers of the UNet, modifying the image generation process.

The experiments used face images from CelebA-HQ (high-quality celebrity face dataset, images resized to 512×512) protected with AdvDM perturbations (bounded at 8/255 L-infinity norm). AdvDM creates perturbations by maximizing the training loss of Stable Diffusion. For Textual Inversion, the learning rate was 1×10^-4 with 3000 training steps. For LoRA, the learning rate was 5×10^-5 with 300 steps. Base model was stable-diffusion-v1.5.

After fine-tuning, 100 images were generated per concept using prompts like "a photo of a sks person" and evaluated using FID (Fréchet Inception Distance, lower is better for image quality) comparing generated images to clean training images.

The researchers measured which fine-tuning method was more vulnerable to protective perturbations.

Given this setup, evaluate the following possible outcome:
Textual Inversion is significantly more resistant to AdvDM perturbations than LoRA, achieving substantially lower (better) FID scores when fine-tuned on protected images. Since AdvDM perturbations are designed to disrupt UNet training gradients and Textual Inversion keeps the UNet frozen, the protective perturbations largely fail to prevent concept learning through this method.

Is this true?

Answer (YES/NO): NO